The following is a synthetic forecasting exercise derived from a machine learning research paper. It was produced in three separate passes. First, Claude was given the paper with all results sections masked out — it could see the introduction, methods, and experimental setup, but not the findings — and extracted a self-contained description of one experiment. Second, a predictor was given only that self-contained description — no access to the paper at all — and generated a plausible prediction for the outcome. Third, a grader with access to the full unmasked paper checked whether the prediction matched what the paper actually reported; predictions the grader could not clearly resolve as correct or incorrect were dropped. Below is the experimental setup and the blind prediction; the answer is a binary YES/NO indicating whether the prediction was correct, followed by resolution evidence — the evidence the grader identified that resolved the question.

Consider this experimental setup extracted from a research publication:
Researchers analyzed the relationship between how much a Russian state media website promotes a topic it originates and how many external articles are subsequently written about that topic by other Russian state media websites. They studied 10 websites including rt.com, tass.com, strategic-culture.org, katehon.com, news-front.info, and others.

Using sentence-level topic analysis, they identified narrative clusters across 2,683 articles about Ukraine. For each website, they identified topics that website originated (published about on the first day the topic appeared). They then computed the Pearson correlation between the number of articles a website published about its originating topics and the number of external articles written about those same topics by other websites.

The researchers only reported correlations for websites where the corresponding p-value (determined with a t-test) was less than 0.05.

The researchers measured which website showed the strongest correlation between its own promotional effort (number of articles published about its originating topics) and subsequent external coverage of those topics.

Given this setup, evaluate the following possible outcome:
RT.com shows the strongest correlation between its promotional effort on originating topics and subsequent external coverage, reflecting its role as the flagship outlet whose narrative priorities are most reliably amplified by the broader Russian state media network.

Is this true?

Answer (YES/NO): NO